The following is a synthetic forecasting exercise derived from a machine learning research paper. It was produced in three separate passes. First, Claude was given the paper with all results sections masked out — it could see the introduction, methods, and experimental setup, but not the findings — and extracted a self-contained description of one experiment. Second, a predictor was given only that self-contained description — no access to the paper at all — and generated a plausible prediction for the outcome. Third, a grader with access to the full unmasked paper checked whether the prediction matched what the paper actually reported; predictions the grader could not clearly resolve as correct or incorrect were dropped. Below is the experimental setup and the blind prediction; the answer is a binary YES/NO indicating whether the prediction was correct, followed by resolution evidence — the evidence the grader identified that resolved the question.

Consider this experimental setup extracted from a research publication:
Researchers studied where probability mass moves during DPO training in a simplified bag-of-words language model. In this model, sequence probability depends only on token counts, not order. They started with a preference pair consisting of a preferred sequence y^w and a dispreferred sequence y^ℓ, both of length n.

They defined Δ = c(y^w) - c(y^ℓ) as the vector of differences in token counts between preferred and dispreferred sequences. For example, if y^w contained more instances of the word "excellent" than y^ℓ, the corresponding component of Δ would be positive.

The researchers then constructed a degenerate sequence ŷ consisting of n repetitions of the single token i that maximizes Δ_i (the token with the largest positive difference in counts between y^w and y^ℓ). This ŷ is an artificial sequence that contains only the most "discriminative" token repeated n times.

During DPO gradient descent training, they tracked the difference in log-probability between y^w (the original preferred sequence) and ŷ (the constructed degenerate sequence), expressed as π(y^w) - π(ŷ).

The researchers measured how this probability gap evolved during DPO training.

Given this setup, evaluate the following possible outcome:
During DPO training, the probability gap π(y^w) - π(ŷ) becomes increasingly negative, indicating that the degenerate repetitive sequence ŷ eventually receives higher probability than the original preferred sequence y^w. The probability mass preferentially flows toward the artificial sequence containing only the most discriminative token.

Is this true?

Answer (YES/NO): YES